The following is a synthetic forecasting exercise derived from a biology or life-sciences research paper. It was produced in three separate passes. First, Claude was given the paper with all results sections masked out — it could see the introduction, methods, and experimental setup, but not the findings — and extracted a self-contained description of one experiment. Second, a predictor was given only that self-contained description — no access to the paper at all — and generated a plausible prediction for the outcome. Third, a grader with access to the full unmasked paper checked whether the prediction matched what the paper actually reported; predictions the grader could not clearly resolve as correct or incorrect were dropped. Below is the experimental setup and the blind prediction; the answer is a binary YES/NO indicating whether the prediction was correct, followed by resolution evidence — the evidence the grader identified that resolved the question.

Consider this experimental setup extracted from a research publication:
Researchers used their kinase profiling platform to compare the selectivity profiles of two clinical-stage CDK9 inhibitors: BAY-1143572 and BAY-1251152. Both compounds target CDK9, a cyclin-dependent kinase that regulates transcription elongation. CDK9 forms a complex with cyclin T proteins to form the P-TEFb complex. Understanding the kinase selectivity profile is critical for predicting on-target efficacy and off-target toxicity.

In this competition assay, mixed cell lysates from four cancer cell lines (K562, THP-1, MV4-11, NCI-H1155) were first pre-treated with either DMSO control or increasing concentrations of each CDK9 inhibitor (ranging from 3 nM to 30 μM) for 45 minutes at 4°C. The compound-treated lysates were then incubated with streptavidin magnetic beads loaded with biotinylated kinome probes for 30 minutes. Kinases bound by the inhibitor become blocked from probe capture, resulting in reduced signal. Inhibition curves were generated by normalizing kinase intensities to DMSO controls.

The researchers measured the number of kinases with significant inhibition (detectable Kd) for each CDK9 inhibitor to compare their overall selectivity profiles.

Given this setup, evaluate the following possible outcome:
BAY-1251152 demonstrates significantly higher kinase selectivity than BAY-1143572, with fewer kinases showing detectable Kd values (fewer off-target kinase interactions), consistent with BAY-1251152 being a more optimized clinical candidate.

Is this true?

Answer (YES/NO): YES